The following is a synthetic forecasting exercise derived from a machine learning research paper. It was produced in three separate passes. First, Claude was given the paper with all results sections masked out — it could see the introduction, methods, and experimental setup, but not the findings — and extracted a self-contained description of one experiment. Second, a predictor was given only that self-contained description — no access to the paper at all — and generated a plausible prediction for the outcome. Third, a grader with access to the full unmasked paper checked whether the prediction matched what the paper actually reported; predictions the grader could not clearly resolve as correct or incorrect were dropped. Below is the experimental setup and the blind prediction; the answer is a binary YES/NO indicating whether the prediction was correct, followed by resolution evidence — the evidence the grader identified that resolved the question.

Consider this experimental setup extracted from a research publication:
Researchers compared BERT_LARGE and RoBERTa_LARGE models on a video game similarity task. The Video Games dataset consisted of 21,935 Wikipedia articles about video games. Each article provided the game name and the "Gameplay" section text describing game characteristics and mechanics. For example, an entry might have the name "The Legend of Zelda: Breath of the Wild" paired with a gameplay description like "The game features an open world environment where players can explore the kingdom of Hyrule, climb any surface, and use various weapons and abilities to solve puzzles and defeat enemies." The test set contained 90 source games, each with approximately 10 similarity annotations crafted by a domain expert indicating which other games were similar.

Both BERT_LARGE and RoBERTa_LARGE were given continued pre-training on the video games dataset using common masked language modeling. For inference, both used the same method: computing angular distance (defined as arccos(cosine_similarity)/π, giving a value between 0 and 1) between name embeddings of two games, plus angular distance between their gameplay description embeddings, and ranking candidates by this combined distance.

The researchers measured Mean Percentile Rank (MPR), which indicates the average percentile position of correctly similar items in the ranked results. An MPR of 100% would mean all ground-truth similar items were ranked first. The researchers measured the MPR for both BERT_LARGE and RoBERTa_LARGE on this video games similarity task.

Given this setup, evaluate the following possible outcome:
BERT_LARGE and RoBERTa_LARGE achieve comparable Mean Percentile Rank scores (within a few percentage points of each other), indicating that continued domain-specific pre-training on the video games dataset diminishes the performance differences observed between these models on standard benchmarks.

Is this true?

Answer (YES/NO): NO